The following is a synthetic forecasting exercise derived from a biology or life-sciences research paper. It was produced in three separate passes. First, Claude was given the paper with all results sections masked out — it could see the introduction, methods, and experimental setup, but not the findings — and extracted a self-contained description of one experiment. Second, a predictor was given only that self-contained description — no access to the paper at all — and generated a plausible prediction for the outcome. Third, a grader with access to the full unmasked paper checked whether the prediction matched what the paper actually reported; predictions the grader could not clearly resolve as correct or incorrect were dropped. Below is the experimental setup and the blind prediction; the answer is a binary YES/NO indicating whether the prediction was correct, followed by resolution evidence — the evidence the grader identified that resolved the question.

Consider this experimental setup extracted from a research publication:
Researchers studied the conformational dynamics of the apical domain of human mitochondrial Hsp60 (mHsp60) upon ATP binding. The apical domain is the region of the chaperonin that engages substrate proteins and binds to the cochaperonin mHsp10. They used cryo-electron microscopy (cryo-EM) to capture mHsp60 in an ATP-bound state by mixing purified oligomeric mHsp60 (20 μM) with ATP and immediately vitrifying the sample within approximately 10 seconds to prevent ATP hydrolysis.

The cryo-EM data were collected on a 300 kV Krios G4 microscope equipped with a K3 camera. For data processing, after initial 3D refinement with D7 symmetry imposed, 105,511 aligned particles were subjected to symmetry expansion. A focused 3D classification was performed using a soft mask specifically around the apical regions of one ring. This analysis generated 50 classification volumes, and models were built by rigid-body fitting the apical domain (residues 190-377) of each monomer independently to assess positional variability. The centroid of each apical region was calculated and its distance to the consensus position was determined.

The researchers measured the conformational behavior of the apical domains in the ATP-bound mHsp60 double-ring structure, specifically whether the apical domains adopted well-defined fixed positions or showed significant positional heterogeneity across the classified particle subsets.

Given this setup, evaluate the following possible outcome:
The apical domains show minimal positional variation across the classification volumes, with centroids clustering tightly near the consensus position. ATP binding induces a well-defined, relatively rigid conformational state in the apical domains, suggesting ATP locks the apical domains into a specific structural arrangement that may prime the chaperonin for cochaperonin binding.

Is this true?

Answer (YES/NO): NO